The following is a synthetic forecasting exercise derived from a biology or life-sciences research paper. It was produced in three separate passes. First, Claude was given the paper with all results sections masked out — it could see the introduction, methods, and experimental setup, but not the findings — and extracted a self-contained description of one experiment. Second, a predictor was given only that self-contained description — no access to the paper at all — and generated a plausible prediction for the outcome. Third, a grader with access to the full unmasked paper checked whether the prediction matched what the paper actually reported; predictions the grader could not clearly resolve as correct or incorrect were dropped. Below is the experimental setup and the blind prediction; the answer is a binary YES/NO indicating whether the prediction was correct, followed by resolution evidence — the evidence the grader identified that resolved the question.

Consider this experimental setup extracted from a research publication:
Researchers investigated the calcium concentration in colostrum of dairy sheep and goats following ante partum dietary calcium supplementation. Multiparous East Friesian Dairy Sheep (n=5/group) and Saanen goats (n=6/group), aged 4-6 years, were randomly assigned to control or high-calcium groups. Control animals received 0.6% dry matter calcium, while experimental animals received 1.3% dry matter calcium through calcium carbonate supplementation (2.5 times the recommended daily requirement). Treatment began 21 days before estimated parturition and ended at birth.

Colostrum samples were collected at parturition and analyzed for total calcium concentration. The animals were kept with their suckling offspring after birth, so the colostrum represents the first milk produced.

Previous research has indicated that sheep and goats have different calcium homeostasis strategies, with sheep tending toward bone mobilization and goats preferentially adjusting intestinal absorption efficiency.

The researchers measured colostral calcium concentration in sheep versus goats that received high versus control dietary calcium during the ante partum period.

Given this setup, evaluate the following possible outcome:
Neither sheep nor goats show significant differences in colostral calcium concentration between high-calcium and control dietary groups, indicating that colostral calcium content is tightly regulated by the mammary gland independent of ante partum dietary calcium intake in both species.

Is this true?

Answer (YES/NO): YES